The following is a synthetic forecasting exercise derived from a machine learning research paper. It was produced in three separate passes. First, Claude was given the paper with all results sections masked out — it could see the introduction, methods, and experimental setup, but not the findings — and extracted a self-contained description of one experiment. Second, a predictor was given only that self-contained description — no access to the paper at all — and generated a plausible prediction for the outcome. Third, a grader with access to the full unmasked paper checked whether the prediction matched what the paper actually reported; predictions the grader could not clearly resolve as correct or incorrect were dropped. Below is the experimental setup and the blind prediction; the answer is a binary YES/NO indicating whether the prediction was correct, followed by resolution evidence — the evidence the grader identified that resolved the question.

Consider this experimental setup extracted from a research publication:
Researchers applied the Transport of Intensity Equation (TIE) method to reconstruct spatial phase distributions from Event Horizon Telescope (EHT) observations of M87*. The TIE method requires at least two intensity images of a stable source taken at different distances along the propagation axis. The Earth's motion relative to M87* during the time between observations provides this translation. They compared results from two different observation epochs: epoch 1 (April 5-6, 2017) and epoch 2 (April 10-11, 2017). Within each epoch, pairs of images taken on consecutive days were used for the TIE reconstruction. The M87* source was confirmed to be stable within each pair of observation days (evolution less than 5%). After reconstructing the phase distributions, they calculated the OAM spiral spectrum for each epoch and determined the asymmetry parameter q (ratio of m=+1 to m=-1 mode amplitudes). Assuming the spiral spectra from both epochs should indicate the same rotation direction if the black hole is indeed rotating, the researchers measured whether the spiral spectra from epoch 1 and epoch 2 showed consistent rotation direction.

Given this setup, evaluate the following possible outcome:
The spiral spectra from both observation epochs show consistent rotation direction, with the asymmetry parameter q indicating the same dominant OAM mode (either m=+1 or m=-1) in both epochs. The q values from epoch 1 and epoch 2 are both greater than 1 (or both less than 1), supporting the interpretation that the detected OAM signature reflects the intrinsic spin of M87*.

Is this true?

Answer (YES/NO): YES